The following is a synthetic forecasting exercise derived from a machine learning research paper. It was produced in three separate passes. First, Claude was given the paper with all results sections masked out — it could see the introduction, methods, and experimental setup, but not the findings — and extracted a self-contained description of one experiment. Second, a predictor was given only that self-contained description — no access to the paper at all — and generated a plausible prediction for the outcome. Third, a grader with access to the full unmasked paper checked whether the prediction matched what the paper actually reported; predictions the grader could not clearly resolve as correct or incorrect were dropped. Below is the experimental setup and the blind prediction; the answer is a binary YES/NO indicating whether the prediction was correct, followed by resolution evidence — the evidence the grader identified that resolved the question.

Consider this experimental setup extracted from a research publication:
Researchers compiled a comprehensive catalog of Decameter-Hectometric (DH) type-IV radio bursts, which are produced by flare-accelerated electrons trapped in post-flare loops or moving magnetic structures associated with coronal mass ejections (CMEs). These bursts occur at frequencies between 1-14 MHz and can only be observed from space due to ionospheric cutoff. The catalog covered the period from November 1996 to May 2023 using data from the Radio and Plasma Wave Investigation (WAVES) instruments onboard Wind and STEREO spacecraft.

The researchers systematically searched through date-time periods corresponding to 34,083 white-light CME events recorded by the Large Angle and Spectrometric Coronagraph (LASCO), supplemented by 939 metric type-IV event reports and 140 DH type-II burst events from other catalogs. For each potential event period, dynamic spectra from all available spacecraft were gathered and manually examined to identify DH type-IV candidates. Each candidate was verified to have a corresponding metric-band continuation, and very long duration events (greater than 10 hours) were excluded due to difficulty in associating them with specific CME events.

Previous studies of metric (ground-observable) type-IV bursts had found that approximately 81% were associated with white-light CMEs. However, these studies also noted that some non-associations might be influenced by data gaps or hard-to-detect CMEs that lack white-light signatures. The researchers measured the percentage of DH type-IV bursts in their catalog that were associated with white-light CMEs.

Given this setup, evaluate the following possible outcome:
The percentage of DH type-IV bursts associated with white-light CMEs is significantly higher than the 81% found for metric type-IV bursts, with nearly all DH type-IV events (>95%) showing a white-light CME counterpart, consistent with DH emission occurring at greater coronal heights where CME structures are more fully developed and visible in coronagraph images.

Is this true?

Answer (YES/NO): YES